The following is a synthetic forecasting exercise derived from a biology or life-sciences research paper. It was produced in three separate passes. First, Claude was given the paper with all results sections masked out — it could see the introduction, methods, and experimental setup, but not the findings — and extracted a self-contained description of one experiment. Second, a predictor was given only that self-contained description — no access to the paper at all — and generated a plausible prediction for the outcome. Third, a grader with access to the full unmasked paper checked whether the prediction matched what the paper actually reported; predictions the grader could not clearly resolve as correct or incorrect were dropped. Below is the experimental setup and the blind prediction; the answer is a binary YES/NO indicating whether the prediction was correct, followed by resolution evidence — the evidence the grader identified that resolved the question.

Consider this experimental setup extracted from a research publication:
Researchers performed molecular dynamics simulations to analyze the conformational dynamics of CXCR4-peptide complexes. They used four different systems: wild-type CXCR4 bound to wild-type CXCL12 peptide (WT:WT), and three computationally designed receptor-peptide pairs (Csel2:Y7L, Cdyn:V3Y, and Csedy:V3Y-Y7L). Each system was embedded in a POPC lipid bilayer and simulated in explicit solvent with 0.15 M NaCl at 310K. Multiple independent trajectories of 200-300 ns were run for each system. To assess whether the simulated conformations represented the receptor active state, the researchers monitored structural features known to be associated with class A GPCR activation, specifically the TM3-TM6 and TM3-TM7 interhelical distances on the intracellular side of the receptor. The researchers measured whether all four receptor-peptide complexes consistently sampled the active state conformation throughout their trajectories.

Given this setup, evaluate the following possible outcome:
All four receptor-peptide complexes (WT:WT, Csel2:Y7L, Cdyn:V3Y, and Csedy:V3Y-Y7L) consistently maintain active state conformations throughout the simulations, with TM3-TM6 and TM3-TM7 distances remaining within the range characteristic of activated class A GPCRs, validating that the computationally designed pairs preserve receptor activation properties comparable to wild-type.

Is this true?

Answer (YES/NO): NO